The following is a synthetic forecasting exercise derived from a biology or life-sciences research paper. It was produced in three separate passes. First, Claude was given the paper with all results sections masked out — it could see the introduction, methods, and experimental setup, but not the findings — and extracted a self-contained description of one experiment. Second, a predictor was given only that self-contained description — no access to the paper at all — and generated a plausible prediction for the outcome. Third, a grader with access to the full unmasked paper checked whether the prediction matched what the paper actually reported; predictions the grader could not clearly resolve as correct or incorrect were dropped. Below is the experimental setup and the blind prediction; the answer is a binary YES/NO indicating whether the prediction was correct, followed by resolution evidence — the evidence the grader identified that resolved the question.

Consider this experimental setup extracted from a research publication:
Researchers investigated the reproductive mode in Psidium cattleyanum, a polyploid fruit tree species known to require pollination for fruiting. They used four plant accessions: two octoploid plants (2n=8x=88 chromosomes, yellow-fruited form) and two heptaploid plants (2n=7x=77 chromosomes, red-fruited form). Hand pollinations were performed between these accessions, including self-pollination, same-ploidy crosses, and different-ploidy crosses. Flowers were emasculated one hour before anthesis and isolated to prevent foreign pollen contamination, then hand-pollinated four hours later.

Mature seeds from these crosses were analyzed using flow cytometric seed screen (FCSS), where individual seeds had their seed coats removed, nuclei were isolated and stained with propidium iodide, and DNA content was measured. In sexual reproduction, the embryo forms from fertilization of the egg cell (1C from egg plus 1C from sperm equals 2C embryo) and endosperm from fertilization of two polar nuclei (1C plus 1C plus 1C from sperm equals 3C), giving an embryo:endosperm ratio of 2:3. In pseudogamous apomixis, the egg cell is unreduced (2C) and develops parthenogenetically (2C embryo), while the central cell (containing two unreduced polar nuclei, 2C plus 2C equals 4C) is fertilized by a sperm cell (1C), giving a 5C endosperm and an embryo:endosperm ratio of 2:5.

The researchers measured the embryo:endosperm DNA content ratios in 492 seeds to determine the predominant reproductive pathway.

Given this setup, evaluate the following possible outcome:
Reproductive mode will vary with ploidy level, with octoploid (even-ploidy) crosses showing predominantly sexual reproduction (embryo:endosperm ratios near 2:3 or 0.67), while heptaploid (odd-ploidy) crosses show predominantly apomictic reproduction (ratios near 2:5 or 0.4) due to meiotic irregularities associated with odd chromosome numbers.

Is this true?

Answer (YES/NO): NO